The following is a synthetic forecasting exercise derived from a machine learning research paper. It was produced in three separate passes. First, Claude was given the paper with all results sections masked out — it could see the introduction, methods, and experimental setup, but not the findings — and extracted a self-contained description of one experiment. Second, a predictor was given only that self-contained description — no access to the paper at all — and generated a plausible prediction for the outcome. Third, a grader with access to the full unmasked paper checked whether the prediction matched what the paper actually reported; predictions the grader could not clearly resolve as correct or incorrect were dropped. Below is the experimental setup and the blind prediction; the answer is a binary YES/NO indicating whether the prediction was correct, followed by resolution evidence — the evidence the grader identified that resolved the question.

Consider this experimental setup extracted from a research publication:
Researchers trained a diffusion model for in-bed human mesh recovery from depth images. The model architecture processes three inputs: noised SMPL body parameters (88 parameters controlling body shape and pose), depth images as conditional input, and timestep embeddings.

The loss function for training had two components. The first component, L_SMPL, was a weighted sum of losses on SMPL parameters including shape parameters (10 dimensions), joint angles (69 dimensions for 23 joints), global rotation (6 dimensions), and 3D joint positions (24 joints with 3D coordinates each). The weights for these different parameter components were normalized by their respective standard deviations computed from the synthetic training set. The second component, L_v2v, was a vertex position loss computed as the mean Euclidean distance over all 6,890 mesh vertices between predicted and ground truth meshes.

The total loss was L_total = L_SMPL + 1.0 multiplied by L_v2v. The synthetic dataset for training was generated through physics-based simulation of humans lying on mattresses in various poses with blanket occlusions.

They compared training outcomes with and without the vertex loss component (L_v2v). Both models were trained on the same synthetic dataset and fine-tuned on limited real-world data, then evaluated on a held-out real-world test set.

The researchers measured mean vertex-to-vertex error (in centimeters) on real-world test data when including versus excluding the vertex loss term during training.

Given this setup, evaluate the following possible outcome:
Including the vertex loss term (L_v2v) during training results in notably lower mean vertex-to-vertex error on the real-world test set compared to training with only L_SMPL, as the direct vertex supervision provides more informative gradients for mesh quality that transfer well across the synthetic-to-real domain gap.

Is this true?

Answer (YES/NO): YES